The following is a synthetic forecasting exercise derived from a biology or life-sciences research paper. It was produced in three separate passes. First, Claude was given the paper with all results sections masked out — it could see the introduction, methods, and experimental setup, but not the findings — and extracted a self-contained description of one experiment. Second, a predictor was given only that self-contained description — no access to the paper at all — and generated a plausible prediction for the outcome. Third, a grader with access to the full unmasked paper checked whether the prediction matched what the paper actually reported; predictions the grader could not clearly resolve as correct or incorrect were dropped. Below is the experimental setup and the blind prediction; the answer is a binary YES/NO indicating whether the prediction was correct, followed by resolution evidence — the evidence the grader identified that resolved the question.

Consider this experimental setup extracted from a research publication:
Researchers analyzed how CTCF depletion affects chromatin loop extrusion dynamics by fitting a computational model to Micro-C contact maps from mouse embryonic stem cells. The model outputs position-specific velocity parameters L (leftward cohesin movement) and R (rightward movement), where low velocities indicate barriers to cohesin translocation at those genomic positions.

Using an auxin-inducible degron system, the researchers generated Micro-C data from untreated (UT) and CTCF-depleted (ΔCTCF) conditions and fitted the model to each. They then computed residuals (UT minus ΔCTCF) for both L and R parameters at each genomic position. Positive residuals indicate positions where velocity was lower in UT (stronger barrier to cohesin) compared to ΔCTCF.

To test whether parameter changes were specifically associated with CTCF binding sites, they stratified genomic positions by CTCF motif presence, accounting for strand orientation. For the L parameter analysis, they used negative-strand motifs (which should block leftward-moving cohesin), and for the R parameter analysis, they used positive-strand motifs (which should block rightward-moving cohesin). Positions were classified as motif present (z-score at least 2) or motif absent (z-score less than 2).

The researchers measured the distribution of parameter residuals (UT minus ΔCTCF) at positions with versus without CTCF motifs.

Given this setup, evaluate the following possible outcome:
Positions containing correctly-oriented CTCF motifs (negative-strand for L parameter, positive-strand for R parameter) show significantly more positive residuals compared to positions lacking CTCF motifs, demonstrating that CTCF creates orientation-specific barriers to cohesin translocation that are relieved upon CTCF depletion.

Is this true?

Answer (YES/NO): NO